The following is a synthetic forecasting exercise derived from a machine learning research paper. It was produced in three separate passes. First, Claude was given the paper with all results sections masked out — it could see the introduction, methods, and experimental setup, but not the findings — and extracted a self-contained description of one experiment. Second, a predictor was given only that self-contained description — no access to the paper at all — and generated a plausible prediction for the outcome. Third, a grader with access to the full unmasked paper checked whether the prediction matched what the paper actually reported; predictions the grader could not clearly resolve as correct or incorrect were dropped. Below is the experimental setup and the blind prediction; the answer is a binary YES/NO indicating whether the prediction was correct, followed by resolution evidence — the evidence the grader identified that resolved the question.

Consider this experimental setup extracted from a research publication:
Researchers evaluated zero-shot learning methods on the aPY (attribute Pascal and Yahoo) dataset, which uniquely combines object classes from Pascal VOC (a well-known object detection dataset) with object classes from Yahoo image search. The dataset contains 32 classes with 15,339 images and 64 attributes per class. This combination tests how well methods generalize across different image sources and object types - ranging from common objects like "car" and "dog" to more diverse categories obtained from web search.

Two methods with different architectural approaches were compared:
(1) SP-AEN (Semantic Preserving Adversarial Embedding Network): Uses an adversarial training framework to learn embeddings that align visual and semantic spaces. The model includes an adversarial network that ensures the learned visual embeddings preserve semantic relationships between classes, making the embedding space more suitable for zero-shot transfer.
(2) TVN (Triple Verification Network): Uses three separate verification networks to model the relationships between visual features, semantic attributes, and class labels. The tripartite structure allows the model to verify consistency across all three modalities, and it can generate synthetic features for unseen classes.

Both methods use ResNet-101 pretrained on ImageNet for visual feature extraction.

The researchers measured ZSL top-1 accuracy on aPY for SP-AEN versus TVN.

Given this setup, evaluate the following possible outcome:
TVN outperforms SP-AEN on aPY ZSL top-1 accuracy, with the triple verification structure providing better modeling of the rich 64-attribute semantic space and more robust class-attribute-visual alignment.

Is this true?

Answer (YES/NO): YES